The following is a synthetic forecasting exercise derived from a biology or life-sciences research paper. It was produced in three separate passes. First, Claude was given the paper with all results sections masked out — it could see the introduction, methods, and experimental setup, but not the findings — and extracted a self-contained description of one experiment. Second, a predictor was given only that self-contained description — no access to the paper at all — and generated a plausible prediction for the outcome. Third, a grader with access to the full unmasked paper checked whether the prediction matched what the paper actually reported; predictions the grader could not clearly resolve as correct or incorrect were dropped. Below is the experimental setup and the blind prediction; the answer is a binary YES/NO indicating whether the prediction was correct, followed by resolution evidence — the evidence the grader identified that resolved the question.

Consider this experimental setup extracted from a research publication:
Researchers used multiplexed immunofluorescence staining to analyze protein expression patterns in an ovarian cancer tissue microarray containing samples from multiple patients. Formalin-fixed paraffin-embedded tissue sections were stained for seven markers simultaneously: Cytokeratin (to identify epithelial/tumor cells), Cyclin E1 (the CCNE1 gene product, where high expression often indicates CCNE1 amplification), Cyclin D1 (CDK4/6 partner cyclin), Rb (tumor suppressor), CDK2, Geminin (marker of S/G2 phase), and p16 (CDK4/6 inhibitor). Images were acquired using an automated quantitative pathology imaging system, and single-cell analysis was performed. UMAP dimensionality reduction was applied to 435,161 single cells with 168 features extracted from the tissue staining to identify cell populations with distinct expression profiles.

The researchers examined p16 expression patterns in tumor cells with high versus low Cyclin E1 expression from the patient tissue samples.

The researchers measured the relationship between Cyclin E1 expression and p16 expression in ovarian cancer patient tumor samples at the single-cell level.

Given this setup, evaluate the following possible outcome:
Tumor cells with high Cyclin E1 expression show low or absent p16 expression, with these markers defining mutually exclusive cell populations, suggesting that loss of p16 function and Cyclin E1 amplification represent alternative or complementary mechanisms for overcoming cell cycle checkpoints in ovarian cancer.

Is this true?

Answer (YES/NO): NO